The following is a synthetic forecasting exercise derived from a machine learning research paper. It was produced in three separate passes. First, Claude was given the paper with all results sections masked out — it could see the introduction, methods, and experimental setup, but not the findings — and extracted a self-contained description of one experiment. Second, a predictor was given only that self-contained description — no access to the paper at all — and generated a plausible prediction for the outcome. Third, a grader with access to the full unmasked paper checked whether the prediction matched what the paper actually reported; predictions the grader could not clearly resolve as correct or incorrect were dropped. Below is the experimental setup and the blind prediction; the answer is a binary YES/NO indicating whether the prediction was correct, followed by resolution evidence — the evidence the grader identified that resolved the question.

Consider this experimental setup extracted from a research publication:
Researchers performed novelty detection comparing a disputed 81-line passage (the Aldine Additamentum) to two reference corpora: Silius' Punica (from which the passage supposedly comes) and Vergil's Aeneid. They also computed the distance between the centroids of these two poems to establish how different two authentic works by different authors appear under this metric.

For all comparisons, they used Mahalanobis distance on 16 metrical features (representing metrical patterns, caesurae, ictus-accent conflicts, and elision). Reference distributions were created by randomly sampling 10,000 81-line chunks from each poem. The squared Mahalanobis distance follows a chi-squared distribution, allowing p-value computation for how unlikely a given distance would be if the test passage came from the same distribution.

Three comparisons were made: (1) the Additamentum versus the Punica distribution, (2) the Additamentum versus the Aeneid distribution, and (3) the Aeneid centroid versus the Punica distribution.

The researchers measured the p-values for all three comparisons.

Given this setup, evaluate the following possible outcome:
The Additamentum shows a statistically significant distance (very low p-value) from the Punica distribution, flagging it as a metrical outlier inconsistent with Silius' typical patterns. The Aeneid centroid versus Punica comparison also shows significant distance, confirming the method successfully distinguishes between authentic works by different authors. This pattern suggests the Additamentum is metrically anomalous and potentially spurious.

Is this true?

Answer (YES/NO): NO